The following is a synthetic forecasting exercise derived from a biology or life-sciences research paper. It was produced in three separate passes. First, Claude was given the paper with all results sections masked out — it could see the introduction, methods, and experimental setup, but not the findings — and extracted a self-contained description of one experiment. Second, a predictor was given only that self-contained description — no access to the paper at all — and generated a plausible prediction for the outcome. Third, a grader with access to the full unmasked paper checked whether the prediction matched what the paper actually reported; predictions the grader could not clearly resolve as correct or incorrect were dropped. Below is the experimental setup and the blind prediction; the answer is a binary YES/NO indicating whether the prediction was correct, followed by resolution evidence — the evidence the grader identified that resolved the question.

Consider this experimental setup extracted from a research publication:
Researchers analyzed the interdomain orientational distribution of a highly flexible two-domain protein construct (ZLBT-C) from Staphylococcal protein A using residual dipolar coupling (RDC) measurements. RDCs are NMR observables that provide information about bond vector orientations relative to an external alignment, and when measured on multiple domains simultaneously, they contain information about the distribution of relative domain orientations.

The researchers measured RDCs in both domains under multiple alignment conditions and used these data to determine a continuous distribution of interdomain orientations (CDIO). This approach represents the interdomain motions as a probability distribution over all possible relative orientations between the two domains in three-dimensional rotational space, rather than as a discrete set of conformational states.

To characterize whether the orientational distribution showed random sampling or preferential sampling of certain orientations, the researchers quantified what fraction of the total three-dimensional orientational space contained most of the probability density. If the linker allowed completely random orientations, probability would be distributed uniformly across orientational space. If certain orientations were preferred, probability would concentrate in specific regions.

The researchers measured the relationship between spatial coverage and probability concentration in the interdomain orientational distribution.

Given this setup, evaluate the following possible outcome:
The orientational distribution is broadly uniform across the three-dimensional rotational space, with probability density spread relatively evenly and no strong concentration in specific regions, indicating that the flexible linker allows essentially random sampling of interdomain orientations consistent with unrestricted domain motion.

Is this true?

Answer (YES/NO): NO